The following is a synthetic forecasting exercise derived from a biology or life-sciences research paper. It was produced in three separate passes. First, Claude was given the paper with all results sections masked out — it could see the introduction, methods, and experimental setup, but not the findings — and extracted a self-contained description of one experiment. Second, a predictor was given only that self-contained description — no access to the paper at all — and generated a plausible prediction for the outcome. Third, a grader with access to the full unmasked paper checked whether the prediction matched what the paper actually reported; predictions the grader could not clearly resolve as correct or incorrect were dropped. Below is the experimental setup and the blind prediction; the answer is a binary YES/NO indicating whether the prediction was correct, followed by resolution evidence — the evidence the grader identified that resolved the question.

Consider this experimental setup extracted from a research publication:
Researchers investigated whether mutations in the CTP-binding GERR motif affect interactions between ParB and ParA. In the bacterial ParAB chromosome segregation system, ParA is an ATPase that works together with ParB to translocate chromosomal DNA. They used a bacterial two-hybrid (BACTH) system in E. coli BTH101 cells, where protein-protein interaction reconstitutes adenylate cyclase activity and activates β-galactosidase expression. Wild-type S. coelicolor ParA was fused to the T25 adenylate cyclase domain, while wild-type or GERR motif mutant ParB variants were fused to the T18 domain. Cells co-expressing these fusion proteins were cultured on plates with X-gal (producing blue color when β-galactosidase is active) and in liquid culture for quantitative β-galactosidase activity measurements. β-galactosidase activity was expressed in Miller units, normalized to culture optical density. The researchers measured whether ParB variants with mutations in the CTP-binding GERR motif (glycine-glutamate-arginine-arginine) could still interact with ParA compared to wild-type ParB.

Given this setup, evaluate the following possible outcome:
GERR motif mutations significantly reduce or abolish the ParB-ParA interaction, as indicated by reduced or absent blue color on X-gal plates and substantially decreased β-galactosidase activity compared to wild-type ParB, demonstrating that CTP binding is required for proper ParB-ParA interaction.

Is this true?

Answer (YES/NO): NO